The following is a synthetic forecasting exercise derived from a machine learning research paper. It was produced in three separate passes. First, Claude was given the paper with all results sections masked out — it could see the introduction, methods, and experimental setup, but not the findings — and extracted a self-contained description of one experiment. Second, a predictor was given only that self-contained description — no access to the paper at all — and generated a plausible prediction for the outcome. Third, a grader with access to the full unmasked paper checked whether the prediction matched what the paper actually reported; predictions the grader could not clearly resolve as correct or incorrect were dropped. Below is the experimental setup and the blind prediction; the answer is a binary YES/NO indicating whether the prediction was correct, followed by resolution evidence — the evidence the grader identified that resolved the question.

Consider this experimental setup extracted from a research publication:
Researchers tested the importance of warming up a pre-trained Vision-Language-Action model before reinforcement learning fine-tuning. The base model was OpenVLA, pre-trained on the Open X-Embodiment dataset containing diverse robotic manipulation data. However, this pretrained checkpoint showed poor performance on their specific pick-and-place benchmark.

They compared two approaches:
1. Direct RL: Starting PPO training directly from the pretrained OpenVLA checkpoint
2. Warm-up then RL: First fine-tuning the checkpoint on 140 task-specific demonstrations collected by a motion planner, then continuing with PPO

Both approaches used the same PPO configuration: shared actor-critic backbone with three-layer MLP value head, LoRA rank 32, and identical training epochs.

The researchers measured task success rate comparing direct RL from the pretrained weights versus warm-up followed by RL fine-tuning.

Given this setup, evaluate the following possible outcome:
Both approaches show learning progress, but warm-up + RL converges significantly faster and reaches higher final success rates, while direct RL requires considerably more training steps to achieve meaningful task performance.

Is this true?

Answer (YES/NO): NO